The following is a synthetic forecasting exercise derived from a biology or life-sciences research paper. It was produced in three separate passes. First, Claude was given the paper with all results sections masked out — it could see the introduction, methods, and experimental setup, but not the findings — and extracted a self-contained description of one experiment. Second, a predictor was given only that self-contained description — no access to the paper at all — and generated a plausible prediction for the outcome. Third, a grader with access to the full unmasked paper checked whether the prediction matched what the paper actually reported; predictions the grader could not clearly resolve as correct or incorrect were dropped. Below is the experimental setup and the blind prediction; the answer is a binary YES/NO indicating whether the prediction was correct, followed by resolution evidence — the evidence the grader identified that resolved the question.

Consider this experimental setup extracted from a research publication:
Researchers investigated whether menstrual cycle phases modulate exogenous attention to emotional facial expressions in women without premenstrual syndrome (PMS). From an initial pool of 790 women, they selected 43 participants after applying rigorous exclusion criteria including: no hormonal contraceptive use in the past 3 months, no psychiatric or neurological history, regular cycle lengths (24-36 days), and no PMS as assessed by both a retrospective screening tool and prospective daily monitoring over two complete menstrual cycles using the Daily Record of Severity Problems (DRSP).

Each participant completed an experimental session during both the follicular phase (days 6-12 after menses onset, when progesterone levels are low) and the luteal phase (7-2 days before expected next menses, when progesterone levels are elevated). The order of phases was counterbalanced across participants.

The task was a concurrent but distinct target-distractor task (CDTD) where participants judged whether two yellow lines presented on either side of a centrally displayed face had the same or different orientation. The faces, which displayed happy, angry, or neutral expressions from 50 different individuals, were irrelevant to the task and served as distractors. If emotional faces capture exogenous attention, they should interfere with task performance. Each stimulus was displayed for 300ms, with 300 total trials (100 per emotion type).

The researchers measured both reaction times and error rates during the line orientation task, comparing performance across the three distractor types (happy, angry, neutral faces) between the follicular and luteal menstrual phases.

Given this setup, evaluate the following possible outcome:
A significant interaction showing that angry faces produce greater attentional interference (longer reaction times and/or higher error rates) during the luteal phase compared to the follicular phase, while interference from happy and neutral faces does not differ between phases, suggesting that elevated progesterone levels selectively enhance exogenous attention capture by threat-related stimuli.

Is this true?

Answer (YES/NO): NO